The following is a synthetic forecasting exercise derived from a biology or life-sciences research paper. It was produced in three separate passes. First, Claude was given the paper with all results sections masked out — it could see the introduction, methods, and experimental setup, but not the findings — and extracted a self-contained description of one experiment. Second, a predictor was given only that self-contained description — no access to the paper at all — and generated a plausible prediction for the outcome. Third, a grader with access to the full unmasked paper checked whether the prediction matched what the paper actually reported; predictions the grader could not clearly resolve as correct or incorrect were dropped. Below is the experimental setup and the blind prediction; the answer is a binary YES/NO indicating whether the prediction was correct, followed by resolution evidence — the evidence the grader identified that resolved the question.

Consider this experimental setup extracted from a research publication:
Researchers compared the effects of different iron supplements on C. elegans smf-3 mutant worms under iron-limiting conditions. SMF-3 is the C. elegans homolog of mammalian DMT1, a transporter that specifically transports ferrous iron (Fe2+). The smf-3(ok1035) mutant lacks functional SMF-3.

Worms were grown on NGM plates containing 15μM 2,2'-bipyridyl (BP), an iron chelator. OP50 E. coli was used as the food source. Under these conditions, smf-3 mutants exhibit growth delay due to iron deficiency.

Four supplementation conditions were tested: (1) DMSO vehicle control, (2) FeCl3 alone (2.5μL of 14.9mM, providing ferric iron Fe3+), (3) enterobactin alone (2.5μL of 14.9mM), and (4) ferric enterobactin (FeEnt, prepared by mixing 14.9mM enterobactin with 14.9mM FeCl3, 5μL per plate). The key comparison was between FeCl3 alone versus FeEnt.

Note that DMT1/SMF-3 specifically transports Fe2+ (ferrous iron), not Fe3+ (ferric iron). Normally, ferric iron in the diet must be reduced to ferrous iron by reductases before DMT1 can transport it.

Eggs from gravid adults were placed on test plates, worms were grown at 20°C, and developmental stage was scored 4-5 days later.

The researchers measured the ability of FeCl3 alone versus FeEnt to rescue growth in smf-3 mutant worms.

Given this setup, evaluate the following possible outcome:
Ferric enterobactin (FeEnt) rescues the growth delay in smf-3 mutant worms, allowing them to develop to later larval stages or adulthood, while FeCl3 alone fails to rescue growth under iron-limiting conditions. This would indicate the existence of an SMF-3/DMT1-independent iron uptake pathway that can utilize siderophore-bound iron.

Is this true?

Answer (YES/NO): YES